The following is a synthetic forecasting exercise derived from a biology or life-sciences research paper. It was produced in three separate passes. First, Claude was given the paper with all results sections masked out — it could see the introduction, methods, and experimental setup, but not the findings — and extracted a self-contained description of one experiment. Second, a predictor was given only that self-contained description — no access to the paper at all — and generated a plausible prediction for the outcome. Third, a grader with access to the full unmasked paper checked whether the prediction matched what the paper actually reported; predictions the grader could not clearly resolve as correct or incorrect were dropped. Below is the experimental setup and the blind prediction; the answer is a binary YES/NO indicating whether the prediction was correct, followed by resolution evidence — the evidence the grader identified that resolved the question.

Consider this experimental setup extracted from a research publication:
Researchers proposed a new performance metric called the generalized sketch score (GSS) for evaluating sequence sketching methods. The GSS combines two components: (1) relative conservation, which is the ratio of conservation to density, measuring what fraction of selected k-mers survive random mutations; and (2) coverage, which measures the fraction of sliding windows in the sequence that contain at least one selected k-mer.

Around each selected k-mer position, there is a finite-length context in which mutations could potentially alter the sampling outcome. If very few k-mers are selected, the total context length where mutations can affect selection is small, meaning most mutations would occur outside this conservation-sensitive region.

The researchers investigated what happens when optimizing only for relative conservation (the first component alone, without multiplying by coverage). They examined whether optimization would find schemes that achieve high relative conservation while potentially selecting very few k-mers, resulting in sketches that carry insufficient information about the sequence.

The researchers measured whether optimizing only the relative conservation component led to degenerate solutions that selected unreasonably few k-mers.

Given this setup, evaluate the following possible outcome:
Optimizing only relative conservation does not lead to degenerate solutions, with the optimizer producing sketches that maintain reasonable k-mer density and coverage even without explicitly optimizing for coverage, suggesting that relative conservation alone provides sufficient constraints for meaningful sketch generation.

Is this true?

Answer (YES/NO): NO